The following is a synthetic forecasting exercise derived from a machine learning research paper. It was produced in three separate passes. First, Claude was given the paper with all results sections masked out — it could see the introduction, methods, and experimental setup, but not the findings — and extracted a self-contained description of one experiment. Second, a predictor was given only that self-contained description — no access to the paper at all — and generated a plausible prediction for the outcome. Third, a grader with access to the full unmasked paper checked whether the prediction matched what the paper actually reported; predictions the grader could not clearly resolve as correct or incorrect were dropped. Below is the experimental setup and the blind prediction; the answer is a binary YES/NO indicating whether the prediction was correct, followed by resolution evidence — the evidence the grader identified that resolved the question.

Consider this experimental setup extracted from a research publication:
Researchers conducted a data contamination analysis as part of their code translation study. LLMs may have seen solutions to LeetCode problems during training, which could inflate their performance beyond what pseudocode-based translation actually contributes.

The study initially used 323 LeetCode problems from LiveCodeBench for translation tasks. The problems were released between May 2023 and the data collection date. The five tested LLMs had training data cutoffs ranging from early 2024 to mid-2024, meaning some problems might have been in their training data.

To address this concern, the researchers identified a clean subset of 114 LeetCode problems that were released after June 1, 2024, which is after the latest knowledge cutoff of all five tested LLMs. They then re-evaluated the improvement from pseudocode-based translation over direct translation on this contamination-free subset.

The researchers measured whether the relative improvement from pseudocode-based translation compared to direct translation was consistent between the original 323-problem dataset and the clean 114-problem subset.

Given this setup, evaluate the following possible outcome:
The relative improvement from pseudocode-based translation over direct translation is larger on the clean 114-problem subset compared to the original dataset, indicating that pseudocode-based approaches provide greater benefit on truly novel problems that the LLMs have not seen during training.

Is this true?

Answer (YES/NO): NO